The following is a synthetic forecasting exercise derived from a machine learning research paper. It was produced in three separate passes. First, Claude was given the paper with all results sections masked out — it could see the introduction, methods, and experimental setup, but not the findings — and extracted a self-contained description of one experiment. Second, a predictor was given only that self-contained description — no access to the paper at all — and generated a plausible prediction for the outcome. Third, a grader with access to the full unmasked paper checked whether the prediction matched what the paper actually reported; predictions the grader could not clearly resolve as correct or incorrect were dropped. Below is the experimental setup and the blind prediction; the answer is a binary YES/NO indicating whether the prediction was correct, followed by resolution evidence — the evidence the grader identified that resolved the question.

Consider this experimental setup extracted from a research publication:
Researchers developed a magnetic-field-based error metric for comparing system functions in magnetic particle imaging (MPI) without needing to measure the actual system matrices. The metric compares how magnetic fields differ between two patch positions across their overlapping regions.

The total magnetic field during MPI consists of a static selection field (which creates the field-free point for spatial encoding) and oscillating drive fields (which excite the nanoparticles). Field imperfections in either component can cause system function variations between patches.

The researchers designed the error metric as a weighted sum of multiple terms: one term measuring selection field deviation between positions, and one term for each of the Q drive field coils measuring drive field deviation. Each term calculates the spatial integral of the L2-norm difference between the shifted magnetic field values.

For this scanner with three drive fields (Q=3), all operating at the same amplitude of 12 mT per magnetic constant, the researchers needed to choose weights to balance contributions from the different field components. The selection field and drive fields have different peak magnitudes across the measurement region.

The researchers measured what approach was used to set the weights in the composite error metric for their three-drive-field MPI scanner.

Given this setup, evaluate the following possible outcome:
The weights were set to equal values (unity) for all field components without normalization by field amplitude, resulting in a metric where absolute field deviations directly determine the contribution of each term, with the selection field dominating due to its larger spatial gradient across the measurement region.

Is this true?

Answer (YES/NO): NO